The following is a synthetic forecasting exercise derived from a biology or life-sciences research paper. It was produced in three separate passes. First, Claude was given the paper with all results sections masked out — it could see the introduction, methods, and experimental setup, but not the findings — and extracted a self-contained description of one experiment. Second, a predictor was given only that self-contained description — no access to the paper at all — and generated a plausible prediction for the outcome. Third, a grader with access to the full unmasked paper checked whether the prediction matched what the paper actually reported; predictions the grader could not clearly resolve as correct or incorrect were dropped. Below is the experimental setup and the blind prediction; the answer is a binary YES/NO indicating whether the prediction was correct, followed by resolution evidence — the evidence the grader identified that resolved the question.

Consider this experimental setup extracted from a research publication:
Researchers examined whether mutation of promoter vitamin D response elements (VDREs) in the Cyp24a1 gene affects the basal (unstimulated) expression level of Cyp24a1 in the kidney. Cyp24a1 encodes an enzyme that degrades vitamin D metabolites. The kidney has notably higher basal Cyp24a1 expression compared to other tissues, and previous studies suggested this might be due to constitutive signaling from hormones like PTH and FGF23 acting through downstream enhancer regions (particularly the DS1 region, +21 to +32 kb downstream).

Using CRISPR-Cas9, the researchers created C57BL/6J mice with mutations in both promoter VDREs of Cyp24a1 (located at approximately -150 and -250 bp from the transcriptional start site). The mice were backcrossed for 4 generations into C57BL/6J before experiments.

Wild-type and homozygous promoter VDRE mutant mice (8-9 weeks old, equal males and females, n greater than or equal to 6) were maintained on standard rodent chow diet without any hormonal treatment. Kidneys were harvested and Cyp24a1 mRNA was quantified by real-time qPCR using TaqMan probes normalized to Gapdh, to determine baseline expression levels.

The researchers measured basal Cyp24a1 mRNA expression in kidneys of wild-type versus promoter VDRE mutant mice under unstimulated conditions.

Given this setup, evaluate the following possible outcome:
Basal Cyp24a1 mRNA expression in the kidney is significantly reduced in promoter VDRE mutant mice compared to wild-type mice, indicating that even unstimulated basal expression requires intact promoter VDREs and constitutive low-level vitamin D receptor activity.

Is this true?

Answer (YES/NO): NO